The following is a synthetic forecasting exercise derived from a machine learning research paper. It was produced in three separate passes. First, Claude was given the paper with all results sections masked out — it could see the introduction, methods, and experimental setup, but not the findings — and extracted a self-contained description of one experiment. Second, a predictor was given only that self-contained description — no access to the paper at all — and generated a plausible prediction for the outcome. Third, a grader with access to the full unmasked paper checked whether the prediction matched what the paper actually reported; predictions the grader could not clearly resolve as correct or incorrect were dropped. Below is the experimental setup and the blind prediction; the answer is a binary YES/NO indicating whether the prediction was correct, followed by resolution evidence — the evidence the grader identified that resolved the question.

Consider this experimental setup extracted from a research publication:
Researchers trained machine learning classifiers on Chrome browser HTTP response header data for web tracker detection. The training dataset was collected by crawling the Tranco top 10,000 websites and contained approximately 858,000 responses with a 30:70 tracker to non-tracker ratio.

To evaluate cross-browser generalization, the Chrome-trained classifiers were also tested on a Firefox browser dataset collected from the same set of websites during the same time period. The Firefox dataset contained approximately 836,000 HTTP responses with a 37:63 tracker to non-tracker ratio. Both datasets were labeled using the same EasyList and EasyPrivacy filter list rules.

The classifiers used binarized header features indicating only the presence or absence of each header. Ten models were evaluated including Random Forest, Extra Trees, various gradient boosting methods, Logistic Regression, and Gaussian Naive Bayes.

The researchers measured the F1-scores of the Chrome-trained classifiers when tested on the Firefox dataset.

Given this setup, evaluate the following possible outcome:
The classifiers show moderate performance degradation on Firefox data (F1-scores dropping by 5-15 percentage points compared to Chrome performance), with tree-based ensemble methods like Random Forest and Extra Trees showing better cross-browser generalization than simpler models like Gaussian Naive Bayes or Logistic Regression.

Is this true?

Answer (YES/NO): NO